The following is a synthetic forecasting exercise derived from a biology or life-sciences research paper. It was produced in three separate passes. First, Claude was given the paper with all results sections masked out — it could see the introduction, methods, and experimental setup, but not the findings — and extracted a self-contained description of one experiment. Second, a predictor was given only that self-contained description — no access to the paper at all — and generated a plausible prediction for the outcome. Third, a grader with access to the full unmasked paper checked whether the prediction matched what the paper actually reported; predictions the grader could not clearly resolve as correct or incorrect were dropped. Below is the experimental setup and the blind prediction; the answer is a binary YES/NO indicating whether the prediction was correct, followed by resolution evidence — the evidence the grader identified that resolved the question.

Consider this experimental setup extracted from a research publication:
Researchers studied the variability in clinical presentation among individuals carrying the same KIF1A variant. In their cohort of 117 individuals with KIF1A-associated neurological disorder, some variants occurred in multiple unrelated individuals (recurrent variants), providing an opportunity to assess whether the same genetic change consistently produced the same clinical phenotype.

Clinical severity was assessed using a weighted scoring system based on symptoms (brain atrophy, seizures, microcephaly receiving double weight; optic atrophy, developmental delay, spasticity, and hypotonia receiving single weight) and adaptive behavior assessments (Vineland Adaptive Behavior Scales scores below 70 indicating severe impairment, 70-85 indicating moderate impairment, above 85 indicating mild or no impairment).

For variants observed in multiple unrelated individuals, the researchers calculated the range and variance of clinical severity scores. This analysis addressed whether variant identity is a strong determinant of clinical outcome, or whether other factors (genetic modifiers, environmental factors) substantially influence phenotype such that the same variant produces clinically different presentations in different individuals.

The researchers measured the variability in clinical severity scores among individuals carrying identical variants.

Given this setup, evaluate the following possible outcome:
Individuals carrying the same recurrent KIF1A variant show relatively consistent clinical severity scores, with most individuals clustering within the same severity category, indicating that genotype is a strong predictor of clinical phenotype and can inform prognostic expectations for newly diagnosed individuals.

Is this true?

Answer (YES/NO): NO